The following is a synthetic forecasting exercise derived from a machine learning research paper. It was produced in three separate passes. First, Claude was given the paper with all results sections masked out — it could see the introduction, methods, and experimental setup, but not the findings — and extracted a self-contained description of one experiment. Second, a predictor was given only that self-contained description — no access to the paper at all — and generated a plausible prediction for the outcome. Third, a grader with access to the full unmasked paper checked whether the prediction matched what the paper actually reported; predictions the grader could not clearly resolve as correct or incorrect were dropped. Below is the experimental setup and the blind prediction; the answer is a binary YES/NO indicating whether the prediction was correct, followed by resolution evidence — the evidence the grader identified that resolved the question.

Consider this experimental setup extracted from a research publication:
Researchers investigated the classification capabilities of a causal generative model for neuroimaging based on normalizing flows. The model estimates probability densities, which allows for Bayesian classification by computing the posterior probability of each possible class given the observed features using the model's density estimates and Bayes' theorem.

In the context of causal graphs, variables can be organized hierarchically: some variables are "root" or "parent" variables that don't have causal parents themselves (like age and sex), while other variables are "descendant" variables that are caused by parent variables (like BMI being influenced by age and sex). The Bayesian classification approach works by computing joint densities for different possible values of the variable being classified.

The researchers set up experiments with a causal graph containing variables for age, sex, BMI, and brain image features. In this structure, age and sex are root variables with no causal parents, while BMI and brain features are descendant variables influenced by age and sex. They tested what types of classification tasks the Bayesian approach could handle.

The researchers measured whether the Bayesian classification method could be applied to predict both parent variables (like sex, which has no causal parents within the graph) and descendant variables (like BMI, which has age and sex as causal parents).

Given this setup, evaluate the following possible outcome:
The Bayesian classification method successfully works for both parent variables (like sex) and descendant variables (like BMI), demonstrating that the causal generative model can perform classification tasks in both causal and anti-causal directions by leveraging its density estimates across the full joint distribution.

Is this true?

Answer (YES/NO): NO